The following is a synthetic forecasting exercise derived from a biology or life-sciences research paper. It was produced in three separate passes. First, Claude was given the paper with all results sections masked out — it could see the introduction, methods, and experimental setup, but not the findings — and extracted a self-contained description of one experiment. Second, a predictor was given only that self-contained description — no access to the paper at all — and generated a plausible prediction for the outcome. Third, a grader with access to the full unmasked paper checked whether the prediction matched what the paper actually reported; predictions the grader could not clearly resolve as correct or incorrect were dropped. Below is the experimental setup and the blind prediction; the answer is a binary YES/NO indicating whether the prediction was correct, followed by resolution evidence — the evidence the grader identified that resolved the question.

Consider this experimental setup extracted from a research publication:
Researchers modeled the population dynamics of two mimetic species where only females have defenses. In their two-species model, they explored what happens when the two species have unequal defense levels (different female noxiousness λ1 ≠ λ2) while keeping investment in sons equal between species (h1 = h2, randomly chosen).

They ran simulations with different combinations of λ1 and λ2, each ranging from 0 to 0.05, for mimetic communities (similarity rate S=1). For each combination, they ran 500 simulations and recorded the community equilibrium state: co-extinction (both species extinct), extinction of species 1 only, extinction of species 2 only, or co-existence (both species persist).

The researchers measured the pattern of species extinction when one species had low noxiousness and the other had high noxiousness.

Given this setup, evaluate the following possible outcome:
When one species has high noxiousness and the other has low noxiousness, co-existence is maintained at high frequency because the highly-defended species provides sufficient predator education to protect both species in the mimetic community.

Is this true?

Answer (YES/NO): YES